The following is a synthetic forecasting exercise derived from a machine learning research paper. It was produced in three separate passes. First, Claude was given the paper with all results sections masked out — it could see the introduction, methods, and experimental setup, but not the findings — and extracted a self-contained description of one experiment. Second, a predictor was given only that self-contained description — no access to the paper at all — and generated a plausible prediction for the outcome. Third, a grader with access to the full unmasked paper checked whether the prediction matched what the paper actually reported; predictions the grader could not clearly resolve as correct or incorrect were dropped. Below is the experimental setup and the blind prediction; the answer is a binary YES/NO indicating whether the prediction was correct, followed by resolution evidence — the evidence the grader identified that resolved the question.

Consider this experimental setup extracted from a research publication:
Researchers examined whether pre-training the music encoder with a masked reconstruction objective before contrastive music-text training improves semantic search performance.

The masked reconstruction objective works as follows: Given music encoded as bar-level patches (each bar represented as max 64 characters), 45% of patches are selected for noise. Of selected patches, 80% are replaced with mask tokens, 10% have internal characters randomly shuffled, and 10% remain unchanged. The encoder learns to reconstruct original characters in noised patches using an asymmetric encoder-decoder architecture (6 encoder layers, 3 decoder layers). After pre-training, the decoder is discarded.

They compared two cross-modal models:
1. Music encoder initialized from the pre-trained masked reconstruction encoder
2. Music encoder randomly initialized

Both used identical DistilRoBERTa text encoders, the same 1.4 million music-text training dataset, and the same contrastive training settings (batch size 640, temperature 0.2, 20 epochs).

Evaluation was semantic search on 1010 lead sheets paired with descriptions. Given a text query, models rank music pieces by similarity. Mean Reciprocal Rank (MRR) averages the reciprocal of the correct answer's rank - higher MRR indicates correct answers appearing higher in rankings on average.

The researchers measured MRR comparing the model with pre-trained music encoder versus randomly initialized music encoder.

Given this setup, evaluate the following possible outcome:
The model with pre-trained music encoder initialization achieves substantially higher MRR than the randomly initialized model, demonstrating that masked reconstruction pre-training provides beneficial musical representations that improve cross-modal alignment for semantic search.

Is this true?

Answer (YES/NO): YES